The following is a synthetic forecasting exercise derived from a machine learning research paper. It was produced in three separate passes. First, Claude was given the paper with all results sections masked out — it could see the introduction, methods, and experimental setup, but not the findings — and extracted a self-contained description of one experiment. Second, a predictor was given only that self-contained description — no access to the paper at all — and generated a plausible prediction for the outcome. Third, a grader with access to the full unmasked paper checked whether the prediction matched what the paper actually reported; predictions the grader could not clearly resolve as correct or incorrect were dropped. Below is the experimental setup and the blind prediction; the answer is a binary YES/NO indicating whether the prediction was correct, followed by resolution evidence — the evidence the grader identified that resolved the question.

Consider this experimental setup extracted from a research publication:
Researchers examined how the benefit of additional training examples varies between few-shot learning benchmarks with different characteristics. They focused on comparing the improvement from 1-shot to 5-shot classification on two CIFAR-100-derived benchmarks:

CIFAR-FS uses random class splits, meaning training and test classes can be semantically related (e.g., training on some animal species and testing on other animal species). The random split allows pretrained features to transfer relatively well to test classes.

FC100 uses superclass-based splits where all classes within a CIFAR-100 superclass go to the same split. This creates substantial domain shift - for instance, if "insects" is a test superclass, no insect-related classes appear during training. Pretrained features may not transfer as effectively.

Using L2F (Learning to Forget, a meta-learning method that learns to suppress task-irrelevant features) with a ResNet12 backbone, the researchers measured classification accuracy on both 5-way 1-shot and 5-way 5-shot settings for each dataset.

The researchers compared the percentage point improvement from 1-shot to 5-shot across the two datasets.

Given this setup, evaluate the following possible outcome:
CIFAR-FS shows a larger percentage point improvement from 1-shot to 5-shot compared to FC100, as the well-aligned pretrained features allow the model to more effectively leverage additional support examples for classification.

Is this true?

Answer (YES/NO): YES